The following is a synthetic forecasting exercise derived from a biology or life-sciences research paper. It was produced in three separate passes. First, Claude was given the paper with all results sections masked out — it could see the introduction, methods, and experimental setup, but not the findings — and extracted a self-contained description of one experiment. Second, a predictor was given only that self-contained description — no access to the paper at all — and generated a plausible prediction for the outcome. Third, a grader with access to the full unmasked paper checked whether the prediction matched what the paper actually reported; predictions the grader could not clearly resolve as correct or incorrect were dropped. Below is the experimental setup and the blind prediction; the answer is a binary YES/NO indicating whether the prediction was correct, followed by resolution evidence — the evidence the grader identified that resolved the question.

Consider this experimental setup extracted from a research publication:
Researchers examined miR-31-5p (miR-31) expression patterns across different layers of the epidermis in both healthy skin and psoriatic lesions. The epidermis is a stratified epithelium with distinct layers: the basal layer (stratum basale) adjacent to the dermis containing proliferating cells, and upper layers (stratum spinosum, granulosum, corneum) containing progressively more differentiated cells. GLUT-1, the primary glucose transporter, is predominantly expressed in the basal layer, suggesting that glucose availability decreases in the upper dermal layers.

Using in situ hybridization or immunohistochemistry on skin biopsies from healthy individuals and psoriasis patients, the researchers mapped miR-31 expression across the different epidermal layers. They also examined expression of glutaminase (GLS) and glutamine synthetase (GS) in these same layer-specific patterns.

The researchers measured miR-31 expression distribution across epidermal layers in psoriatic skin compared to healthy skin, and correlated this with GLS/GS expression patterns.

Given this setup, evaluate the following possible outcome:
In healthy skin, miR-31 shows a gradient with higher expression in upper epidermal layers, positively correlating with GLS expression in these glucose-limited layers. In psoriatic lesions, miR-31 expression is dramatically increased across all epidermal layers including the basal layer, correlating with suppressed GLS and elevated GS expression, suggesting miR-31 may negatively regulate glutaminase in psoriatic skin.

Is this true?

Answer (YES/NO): NO